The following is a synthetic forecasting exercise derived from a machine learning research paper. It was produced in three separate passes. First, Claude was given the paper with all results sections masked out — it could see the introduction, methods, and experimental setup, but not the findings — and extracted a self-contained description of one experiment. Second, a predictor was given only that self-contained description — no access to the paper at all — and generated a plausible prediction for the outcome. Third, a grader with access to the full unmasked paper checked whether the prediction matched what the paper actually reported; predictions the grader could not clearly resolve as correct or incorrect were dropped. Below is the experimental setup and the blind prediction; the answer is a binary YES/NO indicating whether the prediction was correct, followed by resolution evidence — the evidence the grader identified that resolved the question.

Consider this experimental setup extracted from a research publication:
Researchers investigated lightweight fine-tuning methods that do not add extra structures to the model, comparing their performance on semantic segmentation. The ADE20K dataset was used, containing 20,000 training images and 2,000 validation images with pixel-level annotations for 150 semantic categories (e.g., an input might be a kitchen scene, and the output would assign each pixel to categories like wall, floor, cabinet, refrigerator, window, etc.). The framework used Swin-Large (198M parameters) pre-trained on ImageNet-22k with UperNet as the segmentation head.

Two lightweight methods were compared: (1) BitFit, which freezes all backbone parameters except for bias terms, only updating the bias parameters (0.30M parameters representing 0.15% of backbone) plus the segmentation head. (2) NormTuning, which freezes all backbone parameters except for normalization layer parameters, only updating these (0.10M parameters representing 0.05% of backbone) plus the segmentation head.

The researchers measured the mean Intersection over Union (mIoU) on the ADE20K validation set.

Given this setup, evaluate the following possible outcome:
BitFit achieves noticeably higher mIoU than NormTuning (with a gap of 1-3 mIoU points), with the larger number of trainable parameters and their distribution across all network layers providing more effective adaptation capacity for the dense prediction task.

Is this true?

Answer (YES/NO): NO